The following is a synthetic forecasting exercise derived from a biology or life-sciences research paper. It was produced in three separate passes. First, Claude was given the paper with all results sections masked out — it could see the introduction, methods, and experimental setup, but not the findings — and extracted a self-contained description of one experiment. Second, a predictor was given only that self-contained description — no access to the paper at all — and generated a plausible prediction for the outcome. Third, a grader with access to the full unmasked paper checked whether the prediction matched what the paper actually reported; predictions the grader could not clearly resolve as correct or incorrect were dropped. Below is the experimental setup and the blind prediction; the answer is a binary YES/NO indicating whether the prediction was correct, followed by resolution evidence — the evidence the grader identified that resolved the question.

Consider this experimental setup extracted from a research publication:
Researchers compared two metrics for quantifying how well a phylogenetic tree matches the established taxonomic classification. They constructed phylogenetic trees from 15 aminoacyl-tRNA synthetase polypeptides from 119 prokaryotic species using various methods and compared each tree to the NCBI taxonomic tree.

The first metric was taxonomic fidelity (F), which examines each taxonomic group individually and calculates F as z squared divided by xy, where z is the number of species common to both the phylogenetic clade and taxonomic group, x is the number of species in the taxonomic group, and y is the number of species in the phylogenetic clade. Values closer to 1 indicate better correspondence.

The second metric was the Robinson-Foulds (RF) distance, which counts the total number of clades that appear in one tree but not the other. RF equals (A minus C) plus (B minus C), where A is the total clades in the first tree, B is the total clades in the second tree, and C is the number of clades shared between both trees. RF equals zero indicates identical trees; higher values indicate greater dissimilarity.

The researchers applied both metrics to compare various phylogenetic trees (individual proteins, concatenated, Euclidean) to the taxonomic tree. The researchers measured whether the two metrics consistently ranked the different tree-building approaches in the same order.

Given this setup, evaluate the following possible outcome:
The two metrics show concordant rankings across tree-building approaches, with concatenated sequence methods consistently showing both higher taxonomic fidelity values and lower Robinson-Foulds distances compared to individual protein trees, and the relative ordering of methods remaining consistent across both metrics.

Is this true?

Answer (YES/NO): NO